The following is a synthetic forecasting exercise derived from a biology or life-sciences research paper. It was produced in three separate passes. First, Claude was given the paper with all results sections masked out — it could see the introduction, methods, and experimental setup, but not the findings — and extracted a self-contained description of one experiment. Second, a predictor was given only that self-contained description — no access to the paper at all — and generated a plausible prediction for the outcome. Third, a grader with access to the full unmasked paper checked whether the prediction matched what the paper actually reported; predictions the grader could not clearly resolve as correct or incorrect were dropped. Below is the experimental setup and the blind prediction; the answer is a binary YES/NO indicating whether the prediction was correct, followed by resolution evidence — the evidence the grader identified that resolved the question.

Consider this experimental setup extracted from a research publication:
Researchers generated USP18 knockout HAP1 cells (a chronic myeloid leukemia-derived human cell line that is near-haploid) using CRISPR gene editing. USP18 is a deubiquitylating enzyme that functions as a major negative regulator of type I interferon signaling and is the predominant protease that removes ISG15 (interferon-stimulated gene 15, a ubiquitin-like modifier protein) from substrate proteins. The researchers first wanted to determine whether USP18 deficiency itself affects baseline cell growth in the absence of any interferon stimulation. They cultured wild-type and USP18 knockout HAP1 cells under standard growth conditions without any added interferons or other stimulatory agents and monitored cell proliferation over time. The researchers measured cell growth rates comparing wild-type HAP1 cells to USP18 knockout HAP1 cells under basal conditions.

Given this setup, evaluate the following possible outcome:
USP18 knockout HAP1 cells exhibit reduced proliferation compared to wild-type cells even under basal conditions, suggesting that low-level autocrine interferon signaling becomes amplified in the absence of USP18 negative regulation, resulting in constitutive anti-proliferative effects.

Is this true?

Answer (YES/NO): NO